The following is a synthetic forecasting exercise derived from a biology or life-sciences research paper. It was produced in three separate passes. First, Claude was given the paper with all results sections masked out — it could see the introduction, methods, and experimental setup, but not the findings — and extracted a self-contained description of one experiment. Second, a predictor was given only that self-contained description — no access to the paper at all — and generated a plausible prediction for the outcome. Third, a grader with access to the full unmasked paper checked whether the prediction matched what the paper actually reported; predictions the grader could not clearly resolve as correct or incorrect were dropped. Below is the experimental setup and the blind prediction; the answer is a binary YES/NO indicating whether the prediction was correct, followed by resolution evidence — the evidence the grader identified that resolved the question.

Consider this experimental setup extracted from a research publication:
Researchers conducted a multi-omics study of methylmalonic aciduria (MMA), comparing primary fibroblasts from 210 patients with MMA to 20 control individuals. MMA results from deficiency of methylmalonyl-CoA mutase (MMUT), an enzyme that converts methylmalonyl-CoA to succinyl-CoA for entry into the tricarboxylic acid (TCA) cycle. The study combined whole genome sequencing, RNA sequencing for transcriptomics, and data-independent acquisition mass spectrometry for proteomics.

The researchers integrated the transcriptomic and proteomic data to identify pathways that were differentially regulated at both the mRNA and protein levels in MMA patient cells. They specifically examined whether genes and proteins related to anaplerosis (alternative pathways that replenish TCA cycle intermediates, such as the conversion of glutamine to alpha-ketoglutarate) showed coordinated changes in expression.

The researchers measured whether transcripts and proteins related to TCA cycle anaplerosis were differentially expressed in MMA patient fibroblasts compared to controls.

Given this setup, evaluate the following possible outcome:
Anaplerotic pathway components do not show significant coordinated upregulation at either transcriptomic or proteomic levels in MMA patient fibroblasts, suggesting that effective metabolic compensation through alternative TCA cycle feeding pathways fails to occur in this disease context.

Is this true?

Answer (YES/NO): NO